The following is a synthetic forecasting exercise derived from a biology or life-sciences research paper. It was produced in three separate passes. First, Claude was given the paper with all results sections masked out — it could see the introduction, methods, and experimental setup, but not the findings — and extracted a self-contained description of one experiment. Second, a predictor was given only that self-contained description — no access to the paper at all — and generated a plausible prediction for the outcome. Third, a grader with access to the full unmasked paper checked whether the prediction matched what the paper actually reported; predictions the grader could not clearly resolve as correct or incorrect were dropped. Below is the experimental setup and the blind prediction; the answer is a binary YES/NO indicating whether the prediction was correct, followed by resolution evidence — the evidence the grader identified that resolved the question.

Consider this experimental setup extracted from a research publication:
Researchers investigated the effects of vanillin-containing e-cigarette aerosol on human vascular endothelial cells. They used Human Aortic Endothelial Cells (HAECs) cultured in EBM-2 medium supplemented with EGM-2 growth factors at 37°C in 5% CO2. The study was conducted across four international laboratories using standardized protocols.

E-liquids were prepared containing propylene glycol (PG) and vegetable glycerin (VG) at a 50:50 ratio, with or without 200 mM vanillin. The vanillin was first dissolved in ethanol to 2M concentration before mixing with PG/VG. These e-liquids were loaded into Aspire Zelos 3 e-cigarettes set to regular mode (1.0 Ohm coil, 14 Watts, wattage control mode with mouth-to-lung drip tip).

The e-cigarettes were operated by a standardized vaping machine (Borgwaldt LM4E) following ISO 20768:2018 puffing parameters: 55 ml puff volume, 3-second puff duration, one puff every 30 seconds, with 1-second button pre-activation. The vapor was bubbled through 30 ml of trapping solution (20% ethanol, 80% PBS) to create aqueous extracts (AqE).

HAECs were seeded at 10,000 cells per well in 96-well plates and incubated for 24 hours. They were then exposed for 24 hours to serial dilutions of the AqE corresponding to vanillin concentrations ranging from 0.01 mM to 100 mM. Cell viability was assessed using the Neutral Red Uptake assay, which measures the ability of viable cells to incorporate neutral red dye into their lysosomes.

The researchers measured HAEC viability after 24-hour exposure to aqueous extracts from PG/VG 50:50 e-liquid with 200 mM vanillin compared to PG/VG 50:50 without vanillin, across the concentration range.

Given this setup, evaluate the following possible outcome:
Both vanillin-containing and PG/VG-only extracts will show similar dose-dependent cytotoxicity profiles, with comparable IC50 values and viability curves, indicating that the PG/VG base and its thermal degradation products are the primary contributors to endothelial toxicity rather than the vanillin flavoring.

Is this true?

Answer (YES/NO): NO